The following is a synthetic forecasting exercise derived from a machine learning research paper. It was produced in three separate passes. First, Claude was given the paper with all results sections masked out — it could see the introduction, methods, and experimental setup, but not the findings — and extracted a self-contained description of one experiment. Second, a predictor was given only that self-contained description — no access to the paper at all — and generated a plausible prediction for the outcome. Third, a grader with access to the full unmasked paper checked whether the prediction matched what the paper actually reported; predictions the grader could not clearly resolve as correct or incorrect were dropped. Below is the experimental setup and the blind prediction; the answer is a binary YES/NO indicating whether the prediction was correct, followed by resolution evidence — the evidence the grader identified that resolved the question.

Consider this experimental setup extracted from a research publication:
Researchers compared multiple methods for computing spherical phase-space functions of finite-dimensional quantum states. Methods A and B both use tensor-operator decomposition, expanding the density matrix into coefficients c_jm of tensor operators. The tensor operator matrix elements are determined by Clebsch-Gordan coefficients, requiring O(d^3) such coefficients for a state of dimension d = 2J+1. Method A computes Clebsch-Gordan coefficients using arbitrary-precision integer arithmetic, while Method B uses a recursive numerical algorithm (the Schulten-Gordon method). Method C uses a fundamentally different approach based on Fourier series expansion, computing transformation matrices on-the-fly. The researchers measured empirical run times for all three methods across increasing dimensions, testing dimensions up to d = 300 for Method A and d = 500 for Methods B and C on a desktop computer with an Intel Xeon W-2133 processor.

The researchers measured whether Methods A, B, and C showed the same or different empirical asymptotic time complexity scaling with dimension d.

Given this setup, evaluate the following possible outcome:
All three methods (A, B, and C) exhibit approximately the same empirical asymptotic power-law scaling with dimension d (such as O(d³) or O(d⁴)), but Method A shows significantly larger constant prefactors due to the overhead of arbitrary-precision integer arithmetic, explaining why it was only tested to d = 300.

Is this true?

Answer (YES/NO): YES